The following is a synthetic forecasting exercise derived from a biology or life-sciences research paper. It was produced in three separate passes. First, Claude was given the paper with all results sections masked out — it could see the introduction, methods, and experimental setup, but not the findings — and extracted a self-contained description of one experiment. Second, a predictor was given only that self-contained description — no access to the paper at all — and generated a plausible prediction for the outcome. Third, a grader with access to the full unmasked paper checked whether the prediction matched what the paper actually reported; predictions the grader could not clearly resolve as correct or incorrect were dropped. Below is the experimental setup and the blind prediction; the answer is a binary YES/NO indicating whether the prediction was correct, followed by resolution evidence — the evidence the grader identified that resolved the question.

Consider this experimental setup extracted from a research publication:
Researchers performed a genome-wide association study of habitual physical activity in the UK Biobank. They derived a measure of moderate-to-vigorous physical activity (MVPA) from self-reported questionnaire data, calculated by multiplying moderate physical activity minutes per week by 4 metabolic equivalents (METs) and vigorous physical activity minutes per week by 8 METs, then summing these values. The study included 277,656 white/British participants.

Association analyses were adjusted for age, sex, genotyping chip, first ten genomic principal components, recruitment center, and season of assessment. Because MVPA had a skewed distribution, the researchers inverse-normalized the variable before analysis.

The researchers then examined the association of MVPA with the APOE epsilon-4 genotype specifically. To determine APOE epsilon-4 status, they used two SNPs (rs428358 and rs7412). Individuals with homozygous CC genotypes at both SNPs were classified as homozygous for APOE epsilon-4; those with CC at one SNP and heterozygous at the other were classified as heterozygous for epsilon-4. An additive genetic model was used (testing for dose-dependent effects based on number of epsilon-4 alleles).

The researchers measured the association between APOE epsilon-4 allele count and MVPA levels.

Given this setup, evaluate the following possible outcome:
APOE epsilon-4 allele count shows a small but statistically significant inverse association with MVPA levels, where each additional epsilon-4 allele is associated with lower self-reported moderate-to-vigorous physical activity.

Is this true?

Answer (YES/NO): NO